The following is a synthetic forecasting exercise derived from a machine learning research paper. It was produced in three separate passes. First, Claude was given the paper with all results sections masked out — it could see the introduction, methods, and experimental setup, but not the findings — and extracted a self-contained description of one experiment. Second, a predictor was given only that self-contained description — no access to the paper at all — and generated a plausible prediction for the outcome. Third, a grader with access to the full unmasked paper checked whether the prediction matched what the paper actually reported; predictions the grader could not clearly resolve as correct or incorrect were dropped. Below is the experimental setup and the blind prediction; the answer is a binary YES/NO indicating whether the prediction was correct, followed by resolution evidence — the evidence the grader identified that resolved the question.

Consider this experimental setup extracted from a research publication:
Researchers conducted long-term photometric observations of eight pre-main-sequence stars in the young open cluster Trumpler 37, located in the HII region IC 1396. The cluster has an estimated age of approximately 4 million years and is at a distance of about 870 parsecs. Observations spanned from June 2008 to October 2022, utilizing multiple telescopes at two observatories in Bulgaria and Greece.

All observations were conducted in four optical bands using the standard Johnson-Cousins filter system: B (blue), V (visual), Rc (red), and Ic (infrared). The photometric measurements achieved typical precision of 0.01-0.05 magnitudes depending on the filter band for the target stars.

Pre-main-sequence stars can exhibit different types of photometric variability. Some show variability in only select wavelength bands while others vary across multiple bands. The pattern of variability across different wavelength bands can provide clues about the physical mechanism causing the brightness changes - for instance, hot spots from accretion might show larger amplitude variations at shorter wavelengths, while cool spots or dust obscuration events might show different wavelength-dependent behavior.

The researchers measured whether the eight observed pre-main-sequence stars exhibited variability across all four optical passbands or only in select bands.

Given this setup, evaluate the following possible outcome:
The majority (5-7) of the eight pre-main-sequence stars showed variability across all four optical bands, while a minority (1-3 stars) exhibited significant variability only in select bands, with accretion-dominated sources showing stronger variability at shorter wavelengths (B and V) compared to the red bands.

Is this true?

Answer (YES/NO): NO